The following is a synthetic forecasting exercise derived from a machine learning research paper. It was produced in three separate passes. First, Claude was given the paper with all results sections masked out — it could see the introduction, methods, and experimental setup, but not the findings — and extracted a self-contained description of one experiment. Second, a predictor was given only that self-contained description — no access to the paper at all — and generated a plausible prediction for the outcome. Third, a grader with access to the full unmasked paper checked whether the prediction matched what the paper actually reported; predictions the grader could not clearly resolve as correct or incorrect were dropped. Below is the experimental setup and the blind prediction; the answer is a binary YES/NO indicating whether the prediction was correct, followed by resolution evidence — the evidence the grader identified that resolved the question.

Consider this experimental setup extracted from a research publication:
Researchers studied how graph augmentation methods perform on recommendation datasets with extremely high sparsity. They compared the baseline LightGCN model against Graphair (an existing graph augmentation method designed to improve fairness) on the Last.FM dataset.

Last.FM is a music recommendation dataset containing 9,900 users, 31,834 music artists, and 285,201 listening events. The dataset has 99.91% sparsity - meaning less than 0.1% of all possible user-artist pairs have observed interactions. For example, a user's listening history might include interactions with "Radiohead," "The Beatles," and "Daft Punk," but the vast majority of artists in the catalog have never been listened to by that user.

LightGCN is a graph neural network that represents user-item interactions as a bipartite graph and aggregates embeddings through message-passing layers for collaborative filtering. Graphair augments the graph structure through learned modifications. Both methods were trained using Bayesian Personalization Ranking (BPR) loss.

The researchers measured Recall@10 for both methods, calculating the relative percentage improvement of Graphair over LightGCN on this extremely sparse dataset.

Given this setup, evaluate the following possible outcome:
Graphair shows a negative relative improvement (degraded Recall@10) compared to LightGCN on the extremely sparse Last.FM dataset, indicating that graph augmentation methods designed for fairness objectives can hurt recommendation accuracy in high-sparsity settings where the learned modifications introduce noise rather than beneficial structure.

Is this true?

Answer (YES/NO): NO